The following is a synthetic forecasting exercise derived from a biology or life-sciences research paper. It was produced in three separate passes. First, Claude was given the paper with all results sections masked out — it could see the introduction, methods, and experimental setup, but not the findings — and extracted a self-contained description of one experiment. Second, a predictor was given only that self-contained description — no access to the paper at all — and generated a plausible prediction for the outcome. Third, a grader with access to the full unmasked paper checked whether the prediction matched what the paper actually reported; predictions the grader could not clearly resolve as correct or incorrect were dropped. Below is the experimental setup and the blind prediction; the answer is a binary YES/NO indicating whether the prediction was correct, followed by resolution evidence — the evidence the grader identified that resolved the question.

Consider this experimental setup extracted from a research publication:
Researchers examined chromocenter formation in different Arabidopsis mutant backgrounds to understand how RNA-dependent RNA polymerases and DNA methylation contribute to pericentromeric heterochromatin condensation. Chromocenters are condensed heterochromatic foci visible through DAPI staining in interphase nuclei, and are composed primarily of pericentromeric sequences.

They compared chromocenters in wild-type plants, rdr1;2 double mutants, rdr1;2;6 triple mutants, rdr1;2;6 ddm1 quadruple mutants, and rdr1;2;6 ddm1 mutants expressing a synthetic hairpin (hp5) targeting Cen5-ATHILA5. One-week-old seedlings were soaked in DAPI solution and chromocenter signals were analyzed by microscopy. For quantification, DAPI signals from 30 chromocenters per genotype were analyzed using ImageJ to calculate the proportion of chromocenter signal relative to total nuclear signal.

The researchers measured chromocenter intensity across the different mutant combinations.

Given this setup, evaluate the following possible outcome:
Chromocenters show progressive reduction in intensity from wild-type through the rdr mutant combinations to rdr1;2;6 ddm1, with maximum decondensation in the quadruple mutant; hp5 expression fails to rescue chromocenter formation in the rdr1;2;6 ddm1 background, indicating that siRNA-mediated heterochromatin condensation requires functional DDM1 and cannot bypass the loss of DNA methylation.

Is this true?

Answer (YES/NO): NO